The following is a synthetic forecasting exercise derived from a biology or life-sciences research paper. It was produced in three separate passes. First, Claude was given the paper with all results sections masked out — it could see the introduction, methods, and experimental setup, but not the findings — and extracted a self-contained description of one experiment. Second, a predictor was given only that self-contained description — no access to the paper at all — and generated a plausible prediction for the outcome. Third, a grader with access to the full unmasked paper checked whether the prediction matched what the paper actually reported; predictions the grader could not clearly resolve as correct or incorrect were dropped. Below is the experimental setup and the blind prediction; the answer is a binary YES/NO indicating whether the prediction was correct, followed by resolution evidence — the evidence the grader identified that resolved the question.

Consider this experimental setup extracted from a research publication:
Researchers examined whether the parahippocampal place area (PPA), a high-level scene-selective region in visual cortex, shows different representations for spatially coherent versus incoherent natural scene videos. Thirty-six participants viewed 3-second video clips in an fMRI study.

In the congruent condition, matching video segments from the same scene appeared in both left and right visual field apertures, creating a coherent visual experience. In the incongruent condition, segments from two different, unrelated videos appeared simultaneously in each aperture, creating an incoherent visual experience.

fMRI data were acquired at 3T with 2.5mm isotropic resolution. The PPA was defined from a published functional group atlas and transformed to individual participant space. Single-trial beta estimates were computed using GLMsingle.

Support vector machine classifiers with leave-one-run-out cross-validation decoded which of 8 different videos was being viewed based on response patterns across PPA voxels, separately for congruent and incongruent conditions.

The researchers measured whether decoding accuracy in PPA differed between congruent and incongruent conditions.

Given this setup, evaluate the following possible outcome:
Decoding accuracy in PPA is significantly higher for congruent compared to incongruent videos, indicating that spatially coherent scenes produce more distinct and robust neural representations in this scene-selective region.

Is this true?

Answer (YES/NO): YES